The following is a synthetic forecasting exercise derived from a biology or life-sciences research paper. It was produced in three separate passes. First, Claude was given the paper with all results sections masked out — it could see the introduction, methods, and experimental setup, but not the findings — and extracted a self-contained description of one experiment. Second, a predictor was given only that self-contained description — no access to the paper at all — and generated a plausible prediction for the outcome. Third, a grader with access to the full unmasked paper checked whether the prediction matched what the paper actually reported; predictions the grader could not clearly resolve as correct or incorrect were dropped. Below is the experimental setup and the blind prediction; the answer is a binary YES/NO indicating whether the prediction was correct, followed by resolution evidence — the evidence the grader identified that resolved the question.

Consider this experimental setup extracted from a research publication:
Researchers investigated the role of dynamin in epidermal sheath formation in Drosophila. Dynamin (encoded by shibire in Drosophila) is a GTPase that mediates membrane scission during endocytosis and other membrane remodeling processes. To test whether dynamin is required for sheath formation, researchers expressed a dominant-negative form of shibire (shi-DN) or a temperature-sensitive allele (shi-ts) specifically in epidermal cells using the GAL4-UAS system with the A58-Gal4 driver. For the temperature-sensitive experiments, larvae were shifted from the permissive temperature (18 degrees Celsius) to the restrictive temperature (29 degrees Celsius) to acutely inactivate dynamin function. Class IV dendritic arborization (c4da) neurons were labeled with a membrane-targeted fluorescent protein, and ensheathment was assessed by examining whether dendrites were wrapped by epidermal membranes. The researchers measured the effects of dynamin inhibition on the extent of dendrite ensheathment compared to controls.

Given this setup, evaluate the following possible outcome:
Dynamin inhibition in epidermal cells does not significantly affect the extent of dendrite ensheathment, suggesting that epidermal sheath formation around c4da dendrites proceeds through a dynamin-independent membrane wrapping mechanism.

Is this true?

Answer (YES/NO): NO